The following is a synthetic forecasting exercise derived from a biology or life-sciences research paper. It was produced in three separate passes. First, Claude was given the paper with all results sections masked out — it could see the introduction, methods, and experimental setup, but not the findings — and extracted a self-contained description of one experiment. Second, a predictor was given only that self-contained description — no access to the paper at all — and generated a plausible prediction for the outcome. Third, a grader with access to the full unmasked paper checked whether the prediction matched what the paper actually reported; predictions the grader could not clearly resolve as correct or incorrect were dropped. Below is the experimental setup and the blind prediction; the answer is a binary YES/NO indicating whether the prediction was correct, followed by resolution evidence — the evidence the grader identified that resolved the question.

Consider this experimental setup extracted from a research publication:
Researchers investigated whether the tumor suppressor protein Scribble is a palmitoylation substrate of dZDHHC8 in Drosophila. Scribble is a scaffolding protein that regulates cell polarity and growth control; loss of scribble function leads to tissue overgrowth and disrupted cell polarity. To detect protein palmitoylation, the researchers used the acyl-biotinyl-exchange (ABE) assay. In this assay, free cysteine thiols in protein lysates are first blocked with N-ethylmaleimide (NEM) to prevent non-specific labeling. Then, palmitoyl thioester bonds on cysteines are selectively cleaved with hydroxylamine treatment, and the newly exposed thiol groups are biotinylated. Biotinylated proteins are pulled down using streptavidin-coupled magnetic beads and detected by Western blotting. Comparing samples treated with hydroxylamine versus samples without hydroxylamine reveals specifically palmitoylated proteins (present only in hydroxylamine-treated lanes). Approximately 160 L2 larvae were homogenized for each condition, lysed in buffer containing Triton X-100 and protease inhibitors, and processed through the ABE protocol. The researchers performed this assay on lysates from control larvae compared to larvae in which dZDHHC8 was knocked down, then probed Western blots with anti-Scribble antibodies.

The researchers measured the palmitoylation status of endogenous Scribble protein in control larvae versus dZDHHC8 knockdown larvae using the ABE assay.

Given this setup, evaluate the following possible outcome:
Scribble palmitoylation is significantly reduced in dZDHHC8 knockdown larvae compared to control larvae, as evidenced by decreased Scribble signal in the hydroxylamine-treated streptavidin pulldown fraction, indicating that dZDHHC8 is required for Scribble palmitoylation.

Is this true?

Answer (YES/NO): NO